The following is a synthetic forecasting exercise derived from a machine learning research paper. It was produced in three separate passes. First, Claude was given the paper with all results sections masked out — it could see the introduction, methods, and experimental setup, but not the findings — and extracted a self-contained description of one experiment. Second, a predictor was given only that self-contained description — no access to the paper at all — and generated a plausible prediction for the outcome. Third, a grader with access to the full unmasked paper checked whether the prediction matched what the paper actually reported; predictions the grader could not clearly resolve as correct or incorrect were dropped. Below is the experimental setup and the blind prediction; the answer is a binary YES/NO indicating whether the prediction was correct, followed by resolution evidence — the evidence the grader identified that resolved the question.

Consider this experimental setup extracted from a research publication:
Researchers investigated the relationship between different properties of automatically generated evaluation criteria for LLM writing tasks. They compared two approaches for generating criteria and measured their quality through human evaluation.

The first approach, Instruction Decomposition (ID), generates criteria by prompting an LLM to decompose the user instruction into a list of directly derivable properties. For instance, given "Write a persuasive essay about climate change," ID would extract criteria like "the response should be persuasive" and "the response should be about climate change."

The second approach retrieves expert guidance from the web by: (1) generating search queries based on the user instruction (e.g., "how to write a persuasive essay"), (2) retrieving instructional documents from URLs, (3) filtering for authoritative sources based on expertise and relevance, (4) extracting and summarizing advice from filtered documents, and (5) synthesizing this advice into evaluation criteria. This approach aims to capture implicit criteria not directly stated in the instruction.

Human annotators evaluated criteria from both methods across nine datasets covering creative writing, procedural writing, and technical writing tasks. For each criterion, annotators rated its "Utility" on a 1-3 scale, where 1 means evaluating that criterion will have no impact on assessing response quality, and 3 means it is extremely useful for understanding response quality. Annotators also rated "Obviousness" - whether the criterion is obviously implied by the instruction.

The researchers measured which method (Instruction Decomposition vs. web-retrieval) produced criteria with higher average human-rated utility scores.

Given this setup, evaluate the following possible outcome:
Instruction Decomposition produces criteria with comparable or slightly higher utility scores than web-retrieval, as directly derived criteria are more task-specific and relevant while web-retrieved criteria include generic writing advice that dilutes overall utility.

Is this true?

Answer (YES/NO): NO